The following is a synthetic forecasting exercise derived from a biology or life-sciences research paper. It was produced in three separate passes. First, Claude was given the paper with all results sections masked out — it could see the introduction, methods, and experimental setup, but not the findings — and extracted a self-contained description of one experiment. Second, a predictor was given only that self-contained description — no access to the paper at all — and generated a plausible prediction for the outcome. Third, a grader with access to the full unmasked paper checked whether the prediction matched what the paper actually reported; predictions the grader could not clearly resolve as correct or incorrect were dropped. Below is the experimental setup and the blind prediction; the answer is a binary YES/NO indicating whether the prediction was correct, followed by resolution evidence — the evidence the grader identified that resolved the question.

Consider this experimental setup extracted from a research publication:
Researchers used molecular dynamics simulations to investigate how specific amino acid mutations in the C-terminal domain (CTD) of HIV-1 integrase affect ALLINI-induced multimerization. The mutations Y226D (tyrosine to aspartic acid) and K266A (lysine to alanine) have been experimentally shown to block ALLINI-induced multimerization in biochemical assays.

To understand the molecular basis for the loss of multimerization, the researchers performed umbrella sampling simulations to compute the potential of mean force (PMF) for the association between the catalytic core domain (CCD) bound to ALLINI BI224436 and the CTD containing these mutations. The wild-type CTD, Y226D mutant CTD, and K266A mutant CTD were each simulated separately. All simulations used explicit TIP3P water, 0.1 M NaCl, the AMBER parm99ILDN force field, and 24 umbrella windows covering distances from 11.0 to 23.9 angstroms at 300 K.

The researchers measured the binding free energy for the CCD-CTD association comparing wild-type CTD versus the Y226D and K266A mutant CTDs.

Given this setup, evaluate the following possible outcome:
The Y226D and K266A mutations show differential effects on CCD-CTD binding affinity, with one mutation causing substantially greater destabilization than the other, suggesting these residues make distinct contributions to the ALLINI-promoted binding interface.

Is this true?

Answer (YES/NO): NO